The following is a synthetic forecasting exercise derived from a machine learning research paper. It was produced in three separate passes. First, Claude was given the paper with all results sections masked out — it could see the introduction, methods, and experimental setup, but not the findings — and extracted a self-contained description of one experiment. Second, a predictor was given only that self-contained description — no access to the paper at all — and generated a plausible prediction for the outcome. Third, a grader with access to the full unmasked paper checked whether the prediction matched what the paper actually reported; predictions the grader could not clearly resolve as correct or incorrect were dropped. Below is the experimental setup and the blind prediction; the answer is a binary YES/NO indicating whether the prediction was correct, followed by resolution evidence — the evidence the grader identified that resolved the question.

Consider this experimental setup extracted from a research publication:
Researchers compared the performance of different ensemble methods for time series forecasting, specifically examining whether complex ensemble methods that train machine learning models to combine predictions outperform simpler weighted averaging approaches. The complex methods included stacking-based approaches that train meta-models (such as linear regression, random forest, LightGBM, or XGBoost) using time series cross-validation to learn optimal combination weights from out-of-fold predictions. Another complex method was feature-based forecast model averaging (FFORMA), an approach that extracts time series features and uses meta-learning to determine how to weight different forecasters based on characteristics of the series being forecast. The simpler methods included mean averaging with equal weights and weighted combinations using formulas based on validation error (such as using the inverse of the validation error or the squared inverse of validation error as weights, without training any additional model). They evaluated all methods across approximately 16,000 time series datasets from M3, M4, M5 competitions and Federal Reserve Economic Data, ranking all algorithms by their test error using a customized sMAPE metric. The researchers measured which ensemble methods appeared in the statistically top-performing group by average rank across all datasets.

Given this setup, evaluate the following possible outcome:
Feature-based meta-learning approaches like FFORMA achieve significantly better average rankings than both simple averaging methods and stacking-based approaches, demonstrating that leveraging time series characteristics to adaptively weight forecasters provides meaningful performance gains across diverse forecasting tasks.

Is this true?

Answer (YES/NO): NO